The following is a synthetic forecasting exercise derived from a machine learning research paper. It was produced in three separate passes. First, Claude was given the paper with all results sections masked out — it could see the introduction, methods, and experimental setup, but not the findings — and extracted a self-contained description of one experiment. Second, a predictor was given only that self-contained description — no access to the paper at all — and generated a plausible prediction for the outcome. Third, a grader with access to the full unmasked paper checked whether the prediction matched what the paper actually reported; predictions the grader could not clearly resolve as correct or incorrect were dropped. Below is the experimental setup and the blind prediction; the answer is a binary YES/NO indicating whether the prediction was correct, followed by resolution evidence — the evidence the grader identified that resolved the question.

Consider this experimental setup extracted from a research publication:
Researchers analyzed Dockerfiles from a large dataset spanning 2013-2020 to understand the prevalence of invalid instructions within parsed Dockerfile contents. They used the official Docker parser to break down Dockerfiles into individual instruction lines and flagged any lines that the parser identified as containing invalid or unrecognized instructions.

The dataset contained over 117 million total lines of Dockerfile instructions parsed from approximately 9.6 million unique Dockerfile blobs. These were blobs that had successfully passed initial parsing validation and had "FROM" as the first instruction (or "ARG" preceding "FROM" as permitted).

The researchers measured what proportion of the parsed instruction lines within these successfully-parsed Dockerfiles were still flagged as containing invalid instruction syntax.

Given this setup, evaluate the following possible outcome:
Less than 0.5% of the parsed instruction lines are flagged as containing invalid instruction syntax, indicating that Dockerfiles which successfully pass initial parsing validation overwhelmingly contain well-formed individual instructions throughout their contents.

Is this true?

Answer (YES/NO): NO